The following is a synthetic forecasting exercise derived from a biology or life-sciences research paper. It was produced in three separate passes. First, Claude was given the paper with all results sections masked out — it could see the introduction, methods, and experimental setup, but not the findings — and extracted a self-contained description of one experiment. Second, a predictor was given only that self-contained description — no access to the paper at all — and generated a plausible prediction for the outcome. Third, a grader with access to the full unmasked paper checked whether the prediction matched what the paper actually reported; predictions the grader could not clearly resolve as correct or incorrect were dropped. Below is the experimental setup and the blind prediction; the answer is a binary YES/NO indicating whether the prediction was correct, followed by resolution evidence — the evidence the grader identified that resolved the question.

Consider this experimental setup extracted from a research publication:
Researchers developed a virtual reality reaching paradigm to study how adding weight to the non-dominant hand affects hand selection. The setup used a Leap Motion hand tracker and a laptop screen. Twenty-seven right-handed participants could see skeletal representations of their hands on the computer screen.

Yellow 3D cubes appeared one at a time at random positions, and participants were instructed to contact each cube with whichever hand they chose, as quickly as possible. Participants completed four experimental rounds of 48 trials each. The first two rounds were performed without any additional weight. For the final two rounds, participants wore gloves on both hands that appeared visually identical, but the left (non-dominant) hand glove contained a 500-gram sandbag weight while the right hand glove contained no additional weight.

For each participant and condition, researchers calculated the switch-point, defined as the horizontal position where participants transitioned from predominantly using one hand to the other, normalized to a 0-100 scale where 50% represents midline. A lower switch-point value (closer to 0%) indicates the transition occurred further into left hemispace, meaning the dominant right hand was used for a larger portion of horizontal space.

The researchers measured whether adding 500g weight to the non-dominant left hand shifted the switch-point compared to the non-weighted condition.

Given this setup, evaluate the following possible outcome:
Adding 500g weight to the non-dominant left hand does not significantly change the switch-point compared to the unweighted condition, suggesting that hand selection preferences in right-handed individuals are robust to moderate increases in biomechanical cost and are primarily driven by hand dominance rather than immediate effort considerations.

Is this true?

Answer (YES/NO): NO